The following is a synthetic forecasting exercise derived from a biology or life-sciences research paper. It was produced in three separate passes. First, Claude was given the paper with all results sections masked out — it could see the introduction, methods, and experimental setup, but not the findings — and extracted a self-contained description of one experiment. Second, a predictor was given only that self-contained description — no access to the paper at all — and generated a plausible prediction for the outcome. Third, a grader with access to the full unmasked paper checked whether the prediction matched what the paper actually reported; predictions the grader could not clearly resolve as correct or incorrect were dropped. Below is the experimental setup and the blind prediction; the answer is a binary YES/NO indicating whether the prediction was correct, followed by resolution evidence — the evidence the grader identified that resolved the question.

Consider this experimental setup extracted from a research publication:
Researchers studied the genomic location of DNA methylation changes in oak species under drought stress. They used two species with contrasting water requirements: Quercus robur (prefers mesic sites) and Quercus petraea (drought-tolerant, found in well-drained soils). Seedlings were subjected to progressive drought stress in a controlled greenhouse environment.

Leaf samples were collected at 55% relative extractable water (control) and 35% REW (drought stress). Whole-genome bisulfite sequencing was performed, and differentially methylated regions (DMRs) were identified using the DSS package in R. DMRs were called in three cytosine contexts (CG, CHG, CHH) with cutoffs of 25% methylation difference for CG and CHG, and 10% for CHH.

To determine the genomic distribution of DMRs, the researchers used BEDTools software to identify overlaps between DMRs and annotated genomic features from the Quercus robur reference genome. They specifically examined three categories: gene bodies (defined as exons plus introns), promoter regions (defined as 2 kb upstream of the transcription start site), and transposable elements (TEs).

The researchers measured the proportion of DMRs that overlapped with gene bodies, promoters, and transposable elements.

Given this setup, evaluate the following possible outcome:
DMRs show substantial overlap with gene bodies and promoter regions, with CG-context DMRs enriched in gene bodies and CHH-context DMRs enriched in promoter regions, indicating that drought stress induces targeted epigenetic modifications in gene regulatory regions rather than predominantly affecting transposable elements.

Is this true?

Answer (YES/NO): NO